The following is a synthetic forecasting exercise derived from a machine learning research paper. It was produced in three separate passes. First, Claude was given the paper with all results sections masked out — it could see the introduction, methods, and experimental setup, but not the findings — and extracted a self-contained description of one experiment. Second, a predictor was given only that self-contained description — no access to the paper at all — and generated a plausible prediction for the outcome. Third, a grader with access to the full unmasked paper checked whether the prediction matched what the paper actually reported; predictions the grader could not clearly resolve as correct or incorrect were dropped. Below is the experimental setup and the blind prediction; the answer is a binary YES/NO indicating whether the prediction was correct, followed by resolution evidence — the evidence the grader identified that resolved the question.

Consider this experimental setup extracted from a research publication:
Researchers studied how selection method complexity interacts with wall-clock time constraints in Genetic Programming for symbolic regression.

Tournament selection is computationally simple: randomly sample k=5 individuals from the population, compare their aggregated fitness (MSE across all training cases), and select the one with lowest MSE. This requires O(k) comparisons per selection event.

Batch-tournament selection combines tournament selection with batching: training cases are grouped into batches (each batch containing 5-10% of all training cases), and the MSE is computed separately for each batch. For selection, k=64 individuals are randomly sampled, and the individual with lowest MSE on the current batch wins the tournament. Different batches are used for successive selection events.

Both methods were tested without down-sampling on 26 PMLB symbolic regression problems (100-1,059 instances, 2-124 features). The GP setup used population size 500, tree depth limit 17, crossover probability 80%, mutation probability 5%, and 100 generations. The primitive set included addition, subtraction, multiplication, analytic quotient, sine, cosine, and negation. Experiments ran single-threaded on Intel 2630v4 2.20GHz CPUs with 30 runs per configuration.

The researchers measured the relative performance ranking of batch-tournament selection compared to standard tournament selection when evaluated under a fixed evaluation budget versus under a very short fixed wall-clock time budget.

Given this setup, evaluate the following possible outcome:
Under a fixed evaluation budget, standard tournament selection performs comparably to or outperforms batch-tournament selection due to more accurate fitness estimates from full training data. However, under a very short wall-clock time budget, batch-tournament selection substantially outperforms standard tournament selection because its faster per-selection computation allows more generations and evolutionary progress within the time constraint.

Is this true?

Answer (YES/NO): NO